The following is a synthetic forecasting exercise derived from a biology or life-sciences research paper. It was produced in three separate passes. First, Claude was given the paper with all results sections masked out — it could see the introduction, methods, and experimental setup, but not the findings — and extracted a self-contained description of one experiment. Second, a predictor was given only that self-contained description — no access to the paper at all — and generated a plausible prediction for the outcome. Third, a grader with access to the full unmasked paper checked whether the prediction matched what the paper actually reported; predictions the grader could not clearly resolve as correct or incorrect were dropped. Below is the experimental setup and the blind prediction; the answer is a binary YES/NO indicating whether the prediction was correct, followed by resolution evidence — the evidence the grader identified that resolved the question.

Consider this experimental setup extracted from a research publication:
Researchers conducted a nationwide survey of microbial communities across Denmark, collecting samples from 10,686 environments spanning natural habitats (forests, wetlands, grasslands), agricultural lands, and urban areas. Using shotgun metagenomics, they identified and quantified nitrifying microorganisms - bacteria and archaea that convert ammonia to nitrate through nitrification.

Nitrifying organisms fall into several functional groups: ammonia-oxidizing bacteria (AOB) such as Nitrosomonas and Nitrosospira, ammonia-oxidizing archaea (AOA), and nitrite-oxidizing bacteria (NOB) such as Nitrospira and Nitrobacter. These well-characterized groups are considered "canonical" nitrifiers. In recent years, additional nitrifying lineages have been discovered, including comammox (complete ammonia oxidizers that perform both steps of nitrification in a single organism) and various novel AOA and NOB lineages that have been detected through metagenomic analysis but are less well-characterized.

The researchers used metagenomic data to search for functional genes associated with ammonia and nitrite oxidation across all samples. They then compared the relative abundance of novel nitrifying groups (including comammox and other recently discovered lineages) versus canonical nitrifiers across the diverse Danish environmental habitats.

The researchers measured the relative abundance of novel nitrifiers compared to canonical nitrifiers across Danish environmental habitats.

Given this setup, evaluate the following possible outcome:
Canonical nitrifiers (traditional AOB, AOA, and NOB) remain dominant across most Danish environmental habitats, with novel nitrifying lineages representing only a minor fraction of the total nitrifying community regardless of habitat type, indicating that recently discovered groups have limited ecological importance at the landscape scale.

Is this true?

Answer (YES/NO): NO